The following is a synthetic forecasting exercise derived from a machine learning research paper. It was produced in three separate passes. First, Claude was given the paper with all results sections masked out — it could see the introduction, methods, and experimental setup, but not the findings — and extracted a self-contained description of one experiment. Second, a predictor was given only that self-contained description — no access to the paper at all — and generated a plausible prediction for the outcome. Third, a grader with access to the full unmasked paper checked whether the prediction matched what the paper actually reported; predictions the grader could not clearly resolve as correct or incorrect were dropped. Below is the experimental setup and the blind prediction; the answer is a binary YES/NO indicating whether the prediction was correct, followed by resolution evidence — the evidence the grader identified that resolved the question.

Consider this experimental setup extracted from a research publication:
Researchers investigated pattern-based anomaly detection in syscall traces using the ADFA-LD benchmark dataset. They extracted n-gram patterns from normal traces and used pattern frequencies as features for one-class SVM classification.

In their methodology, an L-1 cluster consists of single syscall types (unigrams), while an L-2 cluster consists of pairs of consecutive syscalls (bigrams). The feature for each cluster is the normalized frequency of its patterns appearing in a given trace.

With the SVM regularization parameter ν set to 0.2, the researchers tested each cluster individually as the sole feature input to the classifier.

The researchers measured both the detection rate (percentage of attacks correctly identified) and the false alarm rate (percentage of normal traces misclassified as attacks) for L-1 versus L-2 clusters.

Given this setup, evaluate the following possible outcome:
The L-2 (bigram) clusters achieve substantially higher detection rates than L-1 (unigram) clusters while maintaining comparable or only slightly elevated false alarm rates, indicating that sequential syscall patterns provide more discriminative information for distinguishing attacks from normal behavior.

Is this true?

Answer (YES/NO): NO